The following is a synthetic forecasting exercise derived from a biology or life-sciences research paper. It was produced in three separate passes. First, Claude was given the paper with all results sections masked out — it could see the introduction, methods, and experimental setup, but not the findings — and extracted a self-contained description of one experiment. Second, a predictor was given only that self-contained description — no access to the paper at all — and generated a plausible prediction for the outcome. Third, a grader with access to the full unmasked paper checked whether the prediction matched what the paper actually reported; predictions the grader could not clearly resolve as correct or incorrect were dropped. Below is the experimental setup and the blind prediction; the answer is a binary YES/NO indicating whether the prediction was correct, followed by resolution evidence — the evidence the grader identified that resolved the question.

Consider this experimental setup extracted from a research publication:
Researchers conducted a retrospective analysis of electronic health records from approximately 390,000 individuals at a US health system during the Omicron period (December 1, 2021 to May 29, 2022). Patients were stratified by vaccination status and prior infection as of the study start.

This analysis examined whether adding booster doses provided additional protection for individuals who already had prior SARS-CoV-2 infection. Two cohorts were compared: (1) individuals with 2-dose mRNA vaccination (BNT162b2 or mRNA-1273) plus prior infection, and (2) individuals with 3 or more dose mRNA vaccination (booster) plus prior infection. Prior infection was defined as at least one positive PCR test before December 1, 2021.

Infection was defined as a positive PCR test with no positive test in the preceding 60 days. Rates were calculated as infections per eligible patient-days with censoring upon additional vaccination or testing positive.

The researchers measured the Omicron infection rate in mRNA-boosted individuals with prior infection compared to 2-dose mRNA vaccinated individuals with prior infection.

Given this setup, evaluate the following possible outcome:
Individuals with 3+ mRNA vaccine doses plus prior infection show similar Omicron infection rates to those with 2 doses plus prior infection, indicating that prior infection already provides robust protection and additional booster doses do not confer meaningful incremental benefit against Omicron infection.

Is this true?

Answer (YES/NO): NO